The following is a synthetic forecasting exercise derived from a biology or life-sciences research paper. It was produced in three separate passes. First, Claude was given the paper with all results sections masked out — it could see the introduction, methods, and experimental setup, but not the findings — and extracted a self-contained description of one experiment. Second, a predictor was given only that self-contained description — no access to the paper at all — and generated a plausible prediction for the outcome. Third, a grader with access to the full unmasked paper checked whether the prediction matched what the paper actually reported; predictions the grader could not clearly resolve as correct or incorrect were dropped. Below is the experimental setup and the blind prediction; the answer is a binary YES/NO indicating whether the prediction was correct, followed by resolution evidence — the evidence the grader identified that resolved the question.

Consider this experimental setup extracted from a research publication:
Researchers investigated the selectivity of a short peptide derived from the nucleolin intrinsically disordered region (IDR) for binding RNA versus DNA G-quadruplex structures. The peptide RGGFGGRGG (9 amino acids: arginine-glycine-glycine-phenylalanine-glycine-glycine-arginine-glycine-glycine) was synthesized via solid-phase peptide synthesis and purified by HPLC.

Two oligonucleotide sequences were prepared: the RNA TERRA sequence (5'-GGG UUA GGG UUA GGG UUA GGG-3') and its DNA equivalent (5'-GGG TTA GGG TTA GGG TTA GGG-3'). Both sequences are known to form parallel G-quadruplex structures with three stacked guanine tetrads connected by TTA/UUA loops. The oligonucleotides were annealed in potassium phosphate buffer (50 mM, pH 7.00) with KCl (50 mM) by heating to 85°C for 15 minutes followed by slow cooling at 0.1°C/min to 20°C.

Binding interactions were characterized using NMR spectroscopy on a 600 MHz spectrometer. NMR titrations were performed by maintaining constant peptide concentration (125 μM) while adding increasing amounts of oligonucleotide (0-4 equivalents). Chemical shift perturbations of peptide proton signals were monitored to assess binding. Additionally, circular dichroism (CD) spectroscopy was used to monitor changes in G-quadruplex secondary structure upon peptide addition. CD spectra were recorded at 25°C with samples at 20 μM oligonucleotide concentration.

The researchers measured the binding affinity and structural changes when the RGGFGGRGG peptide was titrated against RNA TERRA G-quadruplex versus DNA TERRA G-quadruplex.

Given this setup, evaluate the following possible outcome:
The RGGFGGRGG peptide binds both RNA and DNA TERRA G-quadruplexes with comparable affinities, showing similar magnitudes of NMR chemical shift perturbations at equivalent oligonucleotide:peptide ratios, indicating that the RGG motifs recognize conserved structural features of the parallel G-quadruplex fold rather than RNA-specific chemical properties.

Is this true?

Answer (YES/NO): NO